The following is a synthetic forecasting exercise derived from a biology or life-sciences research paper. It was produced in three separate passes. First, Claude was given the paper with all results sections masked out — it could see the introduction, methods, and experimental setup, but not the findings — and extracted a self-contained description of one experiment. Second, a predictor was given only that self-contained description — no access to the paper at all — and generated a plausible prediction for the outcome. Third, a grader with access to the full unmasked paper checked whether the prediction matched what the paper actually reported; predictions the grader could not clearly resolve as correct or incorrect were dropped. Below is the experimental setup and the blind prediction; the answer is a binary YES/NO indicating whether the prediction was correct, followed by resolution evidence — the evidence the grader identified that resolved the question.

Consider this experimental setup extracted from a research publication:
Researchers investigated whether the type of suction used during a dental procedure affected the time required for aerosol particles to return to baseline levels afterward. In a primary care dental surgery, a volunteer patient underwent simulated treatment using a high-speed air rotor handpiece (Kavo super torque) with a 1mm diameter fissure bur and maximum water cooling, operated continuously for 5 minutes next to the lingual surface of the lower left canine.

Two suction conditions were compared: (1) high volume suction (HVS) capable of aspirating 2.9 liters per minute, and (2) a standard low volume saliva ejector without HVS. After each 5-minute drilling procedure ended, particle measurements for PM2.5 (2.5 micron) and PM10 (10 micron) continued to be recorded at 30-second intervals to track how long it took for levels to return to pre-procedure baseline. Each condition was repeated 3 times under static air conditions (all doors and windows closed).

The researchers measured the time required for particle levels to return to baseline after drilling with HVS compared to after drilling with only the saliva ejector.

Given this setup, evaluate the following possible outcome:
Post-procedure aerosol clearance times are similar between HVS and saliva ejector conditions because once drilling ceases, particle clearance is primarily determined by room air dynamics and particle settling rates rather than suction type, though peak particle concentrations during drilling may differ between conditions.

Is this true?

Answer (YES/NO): NO